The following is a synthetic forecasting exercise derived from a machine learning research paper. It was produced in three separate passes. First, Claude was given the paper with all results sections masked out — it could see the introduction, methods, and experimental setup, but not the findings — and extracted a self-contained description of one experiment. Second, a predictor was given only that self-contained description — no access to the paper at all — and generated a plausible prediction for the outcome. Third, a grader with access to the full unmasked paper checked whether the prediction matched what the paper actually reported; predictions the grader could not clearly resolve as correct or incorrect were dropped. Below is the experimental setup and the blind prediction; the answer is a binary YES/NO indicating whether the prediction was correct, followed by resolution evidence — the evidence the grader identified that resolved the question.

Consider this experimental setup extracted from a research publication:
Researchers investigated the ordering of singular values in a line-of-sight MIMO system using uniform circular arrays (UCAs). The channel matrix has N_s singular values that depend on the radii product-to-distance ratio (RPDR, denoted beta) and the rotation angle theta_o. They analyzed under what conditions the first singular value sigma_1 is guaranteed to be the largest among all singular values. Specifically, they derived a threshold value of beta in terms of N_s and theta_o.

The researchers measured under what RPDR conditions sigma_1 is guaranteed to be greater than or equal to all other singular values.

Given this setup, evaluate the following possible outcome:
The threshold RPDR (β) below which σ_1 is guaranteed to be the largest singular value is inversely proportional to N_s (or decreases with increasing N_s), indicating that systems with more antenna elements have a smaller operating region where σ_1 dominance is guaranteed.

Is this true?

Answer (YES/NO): NO